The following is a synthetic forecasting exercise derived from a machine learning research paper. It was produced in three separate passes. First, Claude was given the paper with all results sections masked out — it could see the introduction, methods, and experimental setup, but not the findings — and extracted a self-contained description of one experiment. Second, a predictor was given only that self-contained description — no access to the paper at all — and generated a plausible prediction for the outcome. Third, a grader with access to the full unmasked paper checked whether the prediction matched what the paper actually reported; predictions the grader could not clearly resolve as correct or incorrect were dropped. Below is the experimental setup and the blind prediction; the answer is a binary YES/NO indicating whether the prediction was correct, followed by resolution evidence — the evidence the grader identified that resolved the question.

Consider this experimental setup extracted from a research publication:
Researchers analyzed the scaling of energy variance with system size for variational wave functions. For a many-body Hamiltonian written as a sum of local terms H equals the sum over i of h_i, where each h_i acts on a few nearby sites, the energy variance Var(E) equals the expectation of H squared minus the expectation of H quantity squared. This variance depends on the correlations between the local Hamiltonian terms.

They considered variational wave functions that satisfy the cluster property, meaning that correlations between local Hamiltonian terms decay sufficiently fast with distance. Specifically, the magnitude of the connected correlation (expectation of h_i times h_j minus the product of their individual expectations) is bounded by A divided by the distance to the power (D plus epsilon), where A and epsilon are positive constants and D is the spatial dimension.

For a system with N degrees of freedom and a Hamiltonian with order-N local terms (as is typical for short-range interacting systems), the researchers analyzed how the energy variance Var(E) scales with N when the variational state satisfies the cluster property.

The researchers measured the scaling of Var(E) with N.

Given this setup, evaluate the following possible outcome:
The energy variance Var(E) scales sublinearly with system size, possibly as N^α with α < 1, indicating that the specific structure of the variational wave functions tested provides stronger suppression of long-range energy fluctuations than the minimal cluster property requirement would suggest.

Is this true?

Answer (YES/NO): NO